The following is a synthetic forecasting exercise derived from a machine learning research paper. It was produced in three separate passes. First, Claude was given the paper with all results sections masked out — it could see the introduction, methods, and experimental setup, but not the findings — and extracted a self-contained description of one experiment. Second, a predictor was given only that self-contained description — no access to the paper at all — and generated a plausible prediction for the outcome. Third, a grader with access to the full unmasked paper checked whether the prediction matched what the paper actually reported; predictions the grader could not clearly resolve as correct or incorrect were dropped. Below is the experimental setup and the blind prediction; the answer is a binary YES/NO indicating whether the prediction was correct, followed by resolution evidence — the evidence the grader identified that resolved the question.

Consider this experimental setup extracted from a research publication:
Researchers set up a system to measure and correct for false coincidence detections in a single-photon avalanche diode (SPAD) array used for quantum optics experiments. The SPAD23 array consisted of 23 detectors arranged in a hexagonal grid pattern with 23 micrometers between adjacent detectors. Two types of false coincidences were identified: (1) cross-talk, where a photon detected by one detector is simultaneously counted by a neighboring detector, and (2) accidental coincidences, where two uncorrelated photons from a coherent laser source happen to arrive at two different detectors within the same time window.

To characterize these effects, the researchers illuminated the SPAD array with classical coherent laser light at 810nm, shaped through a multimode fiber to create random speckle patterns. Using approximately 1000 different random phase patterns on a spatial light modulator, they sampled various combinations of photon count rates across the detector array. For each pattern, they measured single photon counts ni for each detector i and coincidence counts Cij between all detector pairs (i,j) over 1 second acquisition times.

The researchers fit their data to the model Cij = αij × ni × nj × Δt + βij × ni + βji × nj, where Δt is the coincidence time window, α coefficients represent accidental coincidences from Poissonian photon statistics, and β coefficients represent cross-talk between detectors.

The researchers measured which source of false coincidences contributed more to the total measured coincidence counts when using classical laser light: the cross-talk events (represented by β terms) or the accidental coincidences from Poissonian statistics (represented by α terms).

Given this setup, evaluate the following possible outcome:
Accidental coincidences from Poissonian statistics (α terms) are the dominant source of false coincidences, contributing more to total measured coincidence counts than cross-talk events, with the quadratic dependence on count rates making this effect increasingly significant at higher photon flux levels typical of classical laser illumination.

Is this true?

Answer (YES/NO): YES